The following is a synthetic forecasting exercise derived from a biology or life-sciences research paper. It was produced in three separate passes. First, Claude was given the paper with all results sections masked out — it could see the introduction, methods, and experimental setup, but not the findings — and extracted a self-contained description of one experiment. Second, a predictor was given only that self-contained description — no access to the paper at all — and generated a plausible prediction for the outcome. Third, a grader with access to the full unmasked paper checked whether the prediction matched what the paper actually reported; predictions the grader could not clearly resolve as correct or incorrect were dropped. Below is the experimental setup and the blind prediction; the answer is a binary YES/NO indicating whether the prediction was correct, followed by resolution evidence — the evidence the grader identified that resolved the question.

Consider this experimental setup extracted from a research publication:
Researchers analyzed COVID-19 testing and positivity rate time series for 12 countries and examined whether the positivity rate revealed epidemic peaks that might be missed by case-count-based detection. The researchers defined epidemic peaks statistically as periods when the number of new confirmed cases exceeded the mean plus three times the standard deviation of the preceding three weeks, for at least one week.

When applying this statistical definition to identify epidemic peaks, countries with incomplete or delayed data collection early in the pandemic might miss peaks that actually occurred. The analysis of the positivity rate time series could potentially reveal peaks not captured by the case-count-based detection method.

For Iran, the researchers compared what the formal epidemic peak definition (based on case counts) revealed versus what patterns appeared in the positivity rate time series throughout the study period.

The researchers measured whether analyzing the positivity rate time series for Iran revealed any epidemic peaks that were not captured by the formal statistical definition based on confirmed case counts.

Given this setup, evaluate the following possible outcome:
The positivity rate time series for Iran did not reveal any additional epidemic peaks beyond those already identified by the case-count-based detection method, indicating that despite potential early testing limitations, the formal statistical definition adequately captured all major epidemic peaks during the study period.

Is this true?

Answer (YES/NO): NO